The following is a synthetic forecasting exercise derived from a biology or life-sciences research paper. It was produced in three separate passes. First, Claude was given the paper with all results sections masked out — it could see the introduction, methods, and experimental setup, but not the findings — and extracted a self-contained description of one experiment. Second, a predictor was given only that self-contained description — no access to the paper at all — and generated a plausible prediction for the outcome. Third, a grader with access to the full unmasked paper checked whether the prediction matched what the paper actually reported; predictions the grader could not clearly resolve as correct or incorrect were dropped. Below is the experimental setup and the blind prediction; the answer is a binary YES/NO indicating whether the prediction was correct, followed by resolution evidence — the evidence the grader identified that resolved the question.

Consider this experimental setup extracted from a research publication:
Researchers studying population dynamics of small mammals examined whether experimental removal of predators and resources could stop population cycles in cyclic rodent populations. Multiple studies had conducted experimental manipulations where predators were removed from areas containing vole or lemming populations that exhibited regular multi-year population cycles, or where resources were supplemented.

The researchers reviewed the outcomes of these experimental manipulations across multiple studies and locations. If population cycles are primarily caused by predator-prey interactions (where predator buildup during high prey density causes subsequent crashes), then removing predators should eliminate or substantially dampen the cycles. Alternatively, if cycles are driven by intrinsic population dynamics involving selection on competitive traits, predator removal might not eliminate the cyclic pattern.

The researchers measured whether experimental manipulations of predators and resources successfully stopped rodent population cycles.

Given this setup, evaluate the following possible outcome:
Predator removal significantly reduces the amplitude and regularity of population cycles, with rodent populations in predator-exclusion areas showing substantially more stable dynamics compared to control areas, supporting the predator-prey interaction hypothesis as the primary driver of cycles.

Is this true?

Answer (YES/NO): NO